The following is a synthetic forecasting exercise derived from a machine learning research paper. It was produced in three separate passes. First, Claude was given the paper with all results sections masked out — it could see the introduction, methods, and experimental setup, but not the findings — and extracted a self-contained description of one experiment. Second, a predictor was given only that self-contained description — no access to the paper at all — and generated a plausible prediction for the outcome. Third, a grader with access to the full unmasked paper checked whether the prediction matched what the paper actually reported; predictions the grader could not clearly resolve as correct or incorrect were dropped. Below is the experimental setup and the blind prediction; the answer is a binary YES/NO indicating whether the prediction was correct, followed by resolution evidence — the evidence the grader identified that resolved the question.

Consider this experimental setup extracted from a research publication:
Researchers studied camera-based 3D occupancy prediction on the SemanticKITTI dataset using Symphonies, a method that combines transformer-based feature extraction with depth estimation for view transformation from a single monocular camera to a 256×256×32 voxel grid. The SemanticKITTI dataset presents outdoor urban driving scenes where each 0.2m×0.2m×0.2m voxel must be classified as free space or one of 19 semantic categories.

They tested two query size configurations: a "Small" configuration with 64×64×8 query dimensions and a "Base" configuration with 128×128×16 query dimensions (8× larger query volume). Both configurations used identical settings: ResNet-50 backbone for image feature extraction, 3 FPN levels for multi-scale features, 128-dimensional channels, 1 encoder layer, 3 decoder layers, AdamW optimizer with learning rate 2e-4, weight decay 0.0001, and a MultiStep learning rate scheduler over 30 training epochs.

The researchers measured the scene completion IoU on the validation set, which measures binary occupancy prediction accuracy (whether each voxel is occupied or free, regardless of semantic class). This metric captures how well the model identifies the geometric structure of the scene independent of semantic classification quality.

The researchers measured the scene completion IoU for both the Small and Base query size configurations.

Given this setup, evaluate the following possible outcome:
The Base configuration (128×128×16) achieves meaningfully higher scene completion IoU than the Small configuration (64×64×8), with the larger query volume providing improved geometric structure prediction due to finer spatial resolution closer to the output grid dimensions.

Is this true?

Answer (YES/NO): NO